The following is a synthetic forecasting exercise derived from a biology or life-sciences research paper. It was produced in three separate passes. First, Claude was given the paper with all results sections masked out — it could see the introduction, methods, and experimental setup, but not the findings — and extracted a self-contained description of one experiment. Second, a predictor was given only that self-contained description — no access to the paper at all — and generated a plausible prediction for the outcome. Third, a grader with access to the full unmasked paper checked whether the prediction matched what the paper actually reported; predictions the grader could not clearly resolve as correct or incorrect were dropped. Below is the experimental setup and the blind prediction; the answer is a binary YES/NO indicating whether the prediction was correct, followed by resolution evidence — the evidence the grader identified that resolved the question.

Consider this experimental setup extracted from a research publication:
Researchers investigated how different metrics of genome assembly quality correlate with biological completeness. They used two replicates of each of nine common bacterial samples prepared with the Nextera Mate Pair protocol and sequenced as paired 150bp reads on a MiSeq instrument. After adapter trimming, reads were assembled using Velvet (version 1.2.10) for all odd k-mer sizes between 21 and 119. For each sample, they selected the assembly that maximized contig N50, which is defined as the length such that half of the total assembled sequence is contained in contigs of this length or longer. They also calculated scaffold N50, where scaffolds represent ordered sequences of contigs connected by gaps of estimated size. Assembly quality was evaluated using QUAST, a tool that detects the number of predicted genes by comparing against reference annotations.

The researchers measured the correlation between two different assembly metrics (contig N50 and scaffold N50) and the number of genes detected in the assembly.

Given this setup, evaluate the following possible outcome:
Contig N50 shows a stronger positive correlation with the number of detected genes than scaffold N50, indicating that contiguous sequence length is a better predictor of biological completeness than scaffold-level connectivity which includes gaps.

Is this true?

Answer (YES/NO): YES